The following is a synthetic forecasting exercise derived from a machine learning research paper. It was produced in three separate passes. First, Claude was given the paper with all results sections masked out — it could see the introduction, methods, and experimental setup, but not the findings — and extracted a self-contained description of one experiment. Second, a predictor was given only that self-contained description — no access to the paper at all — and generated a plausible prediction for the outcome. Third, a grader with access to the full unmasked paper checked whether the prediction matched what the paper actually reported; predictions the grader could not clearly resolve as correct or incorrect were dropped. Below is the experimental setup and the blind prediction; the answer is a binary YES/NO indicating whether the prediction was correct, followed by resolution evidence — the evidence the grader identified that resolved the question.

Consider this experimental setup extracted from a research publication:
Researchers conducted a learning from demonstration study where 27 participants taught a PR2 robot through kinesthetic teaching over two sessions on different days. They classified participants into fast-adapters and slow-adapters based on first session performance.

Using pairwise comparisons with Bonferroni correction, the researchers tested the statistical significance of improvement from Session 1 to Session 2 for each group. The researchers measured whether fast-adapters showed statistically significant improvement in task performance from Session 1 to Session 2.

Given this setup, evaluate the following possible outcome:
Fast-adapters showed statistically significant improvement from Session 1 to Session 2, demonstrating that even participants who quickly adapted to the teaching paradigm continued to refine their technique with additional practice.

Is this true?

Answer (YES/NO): NO